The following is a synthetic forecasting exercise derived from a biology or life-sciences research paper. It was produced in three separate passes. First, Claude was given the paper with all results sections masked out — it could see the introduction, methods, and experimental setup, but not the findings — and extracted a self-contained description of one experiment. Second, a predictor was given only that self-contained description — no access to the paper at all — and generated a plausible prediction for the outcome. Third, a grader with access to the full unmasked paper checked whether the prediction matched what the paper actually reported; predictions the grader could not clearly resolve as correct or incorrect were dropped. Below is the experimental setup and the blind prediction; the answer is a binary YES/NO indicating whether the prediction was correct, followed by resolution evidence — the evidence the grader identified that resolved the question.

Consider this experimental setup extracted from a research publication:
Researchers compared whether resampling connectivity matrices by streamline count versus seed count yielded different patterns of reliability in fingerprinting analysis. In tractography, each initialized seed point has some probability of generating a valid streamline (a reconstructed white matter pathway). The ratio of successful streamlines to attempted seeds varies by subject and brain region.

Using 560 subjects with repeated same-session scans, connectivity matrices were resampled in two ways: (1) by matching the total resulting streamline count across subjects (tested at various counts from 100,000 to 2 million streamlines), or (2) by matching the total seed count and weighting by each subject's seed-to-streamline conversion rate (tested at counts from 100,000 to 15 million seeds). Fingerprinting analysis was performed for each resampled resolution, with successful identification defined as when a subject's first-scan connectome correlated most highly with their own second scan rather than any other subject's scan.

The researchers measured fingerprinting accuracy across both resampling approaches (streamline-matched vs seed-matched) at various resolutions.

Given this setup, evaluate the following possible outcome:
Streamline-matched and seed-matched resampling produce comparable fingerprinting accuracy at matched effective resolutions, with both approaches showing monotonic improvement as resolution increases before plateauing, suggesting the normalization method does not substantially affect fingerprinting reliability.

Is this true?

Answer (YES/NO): NO